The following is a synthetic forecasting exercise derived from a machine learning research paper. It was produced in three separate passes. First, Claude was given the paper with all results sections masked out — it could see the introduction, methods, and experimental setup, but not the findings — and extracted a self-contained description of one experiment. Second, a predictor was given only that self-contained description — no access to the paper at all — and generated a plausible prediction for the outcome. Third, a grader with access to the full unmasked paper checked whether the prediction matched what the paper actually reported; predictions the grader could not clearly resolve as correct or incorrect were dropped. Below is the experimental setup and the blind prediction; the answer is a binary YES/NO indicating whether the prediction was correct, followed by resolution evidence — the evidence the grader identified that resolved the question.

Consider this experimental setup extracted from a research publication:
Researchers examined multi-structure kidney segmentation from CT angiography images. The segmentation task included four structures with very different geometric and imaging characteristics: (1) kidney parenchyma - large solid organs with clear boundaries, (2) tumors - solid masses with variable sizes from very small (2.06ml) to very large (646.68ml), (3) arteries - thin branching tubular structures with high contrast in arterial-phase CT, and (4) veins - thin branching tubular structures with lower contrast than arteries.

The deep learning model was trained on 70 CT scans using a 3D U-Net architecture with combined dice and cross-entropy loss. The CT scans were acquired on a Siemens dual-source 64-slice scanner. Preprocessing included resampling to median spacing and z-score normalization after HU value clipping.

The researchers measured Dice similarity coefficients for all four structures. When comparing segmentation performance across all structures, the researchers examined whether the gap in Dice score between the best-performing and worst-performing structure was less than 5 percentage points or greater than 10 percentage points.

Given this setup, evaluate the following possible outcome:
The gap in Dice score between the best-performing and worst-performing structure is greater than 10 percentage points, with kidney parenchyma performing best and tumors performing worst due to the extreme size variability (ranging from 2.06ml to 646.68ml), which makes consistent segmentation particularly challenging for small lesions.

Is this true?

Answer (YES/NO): NO